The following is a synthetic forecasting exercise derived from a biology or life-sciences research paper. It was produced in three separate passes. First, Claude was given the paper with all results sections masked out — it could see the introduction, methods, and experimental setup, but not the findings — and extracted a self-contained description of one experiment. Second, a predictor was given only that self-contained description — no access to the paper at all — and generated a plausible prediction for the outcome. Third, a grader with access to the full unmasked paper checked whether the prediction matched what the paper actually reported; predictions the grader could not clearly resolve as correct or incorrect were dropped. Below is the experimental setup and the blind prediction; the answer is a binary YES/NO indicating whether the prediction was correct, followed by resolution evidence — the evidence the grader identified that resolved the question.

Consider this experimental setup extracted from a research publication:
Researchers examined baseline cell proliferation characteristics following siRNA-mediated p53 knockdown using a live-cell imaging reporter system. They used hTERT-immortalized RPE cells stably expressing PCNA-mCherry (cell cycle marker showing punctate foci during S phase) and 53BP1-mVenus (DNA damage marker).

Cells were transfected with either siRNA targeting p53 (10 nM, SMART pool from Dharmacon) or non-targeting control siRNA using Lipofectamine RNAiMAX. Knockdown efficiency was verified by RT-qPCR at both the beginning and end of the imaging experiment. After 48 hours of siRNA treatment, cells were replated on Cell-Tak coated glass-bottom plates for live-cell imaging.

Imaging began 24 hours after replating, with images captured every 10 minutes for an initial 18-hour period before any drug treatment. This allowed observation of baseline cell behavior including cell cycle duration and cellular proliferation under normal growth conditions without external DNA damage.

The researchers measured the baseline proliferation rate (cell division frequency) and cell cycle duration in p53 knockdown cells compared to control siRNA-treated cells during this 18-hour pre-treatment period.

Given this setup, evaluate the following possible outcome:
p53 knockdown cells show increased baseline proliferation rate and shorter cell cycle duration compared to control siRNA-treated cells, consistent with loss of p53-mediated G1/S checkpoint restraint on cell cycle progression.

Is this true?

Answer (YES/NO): NO